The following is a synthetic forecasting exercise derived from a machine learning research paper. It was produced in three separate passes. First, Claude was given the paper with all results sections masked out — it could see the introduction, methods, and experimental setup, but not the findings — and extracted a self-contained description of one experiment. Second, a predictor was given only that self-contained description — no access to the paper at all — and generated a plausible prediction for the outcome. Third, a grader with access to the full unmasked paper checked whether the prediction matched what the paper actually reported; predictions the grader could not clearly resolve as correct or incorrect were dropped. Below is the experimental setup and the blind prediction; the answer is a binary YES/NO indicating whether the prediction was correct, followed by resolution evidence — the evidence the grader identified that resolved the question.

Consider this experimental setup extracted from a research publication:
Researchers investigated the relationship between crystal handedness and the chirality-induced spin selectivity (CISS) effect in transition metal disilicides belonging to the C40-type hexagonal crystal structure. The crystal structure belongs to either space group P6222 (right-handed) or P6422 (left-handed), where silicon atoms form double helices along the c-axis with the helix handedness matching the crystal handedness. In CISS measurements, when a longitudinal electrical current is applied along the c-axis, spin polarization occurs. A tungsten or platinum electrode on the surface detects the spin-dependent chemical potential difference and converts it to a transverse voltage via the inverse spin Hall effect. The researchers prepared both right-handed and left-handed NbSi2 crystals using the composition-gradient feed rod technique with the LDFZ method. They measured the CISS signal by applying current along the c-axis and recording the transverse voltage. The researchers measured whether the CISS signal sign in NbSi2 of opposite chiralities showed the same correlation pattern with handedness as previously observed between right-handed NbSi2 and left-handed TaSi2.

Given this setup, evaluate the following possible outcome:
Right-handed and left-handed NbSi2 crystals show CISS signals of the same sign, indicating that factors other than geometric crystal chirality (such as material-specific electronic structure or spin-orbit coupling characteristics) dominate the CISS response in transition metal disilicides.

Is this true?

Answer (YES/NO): NO